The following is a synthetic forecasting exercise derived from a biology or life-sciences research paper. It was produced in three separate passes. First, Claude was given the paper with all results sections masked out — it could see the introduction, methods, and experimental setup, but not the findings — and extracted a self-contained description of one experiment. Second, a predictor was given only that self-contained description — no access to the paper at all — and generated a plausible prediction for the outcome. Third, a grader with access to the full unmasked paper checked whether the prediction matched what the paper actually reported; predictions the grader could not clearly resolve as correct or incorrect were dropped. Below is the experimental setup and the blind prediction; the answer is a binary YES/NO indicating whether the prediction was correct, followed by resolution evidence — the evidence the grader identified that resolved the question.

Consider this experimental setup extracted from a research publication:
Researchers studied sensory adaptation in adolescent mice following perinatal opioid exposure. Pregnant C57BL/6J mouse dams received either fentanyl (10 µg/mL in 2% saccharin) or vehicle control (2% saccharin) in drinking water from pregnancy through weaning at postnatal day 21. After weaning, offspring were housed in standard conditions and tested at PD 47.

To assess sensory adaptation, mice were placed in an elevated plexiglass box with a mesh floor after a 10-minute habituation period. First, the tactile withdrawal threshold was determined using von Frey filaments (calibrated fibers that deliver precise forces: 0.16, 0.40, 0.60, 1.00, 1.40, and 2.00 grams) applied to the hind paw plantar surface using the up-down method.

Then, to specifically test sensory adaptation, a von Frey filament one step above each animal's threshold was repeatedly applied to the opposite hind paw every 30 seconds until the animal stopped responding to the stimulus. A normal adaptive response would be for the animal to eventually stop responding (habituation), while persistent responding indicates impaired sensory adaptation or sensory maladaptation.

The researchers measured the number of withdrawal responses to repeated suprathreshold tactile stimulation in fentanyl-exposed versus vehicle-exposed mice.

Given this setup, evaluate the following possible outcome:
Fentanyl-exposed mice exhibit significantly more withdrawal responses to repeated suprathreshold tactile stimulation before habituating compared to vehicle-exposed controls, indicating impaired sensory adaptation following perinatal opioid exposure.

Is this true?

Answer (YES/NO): YES